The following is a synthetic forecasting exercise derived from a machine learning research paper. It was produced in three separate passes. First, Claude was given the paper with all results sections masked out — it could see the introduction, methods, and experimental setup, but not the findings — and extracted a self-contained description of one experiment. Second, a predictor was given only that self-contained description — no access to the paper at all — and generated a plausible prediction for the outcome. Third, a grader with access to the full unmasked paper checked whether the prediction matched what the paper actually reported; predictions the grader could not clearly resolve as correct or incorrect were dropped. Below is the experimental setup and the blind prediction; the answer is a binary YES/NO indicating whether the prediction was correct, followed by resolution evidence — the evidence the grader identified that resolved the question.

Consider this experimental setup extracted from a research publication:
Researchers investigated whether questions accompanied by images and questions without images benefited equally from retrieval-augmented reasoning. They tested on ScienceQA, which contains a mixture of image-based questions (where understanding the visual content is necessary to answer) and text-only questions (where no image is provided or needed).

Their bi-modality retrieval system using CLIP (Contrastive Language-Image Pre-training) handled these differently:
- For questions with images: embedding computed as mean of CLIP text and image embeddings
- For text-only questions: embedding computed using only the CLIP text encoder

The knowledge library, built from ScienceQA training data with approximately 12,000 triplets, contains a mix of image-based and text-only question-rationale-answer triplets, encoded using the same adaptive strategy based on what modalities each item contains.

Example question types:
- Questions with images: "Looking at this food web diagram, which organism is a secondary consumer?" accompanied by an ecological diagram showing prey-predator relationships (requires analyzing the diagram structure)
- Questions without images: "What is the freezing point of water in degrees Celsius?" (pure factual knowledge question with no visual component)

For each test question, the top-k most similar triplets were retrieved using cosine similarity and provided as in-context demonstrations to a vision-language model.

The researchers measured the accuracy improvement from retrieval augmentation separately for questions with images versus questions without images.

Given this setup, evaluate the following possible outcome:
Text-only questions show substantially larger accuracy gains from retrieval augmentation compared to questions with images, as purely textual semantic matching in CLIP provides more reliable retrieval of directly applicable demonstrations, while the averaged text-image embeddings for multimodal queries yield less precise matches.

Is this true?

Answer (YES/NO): NO